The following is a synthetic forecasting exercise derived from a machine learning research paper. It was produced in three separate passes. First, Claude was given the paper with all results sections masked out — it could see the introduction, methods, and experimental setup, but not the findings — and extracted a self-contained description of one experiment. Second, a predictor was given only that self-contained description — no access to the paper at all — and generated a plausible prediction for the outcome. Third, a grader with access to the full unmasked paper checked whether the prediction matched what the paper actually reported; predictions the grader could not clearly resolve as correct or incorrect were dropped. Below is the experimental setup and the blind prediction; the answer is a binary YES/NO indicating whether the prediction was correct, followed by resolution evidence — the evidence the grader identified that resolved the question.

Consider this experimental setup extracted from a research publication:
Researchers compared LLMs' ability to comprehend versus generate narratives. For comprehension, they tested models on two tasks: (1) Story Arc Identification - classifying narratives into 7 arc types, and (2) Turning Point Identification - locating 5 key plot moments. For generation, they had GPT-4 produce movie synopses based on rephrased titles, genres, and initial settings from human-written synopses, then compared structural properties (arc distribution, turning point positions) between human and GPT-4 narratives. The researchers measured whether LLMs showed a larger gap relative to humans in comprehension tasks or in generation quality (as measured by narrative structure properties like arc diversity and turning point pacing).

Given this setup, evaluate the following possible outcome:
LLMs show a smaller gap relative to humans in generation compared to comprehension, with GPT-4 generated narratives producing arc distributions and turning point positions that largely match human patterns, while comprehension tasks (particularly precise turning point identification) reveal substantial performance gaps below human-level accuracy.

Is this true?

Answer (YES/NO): NO